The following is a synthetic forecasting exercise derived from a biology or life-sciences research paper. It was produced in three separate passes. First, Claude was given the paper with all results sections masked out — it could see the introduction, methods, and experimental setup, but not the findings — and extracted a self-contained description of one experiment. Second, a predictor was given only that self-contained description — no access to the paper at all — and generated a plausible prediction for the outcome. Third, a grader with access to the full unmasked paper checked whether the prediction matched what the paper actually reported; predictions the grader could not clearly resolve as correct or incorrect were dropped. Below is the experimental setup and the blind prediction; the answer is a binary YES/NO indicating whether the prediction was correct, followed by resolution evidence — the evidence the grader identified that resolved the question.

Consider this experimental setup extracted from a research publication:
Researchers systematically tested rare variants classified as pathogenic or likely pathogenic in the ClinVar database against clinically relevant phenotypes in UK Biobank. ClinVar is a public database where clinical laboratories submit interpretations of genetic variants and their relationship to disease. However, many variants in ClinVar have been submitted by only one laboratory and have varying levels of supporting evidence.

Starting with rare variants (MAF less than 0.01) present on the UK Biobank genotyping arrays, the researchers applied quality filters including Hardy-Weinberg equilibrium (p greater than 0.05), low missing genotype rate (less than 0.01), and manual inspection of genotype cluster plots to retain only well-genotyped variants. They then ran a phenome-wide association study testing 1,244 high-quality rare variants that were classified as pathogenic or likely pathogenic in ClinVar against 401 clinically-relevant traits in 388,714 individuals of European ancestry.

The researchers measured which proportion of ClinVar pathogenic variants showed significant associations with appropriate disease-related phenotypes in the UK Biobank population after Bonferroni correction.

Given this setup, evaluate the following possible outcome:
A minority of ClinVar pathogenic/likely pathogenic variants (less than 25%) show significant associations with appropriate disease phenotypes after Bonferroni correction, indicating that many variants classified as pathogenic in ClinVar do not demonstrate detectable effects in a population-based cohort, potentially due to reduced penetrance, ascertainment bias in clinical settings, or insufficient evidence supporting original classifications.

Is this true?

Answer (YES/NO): YES